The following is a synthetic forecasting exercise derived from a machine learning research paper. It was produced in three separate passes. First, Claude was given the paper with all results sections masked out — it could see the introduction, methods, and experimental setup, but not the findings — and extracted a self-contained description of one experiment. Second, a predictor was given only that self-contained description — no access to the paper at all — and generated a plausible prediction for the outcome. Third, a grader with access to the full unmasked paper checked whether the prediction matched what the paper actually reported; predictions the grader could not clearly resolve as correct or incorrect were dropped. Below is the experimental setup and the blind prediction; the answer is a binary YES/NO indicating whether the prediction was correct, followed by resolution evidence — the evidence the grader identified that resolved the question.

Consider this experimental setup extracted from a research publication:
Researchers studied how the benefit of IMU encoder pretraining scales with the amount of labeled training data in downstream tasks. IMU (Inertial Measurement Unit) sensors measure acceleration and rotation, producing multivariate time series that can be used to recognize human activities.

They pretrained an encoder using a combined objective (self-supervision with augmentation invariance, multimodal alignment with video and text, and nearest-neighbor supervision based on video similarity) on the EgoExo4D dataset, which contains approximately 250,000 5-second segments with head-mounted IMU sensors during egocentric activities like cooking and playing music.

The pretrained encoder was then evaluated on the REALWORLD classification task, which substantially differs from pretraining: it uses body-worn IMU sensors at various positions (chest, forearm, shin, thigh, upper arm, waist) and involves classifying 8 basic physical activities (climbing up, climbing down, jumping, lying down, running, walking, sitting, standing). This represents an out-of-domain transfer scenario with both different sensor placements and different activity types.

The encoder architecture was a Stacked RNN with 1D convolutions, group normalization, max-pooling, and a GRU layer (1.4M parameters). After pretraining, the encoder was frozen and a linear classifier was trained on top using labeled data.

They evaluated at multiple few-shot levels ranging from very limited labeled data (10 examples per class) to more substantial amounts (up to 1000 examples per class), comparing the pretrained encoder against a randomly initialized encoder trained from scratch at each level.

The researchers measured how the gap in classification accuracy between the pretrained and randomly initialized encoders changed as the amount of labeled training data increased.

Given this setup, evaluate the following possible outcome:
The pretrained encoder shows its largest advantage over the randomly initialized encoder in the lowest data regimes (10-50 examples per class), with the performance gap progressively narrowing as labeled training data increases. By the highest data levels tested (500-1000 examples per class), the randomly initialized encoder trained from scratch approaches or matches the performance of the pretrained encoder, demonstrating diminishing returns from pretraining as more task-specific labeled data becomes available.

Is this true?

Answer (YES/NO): NO